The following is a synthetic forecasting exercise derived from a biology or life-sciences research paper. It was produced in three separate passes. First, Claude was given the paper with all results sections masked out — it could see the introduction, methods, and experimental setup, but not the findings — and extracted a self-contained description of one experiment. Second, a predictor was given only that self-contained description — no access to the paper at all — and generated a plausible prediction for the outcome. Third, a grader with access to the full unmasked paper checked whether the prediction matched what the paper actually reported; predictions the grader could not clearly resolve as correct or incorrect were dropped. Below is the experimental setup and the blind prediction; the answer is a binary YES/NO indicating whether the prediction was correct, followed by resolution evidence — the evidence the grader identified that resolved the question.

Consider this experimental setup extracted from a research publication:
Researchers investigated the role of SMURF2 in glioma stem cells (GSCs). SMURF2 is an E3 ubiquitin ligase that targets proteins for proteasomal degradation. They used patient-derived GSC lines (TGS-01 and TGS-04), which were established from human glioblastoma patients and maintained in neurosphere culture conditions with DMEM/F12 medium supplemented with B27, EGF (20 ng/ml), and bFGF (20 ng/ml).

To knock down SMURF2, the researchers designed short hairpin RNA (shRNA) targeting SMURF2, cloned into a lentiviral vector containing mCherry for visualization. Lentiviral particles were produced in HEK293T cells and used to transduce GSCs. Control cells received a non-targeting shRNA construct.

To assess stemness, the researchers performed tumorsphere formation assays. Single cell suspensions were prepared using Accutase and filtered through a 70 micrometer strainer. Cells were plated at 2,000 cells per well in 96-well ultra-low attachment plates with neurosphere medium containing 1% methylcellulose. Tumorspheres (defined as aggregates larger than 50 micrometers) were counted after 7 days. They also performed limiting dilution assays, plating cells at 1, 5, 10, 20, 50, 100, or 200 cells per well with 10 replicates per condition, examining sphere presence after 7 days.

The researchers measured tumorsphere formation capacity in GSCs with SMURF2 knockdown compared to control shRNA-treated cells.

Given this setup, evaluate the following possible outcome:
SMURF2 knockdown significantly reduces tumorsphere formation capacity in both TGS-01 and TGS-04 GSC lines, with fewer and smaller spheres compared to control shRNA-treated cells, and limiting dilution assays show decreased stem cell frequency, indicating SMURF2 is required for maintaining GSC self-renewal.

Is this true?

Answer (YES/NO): NO